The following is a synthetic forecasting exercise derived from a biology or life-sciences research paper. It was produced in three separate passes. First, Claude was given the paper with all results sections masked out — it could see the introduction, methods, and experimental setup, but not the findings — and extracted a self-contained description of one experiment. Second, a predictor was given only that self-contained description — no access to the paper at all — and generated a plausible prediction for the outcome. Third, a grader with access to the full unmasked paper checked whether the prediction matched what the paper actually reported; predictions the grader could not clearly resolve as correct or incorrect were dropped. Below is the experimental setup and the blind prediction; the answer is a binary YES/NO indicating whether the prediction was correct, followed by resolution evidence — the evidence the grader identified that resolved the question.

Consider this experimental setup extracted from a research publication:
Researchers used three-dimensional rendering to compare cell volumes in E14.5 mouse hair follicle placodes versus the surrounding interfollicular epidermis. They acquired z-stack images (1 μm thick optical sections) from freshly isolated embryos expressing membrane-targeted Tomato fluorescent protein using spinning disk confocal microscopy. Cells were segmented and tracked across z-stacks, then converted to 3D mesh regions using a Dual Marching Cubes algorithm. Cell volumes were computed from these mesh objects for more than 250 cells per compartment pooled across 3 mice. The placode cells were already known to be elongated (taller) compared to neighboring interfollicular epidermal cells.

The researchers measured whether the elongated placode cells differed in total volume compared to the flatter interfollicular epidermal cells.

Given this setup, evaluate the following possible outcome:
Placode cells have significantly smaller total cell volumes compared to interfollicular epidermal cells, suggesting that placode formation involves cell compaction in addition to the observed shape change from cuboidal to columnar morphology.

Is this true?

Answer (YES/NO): NO